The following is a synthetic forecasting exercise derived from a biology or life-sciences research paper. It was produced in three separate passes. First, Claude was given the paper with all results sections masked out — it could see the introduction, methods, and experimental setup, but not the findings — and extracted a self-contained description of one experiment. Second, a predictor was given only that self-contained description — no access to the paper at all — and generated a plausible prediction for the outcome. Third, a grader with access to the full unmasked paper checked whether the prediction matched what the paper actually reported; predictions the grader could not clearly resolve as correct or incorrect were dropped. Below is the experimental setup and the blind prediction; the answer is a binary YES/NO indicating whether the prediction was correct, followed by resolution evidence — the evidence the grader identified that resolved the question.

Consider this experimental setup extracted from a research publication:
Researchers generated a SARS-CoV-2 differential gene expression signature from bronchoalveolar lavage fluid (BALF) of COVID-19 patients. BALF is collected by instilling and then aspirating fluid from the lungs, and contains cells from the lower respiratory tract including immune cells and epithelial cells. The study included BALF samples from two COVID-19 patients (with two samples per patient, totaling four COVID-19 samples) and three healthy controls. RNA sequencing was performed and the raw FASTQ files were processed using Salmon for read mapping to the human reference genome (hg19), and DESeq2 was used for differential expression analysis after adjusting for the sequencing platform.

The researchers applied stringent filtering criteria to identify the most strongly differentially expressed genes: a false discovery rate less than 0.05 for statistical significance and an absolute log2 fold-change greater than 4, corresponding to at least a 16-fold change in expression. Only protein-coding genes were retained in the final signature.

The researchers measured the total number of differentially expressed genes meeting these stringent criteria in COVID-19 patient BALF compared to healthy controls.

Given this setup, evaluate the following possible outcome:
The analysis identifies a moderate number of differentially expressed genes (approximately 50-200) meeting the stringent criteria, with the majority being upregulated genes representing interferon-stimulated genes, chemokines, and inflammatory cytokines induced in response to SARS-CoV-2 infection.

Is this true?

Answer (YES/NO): NO